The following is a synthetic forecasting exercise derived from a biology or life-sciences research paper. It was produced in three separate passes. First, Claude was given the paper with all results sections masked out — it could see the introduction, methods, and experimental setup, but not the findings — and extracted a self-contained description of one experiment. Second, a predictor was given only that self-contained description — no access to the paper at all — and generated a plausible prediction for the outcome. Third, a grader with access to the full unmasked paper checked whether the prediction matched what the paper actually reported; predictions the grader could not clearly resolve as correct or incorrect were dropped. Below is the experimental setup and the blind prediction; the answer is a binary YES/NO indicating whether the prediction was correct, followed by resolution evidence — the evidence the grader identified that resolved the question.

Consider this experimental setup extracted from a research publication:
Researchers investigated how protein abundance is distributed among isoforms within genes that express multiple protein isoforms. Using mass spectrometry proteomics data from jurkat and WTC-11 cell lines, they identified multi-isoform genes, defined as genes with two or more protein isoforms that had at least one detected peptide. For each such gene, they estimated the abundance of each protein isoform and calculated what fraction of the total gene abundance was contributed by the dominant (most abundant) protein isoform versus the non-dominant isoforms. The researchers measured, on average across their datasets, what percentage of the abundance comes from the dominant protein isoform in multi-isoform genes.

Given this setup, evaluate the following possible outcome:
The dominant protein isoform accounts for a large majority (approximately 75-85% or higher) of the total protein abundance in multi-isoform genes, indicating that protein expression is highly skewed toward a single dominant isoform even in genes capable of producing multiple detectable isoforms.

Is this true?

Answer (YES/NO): NO